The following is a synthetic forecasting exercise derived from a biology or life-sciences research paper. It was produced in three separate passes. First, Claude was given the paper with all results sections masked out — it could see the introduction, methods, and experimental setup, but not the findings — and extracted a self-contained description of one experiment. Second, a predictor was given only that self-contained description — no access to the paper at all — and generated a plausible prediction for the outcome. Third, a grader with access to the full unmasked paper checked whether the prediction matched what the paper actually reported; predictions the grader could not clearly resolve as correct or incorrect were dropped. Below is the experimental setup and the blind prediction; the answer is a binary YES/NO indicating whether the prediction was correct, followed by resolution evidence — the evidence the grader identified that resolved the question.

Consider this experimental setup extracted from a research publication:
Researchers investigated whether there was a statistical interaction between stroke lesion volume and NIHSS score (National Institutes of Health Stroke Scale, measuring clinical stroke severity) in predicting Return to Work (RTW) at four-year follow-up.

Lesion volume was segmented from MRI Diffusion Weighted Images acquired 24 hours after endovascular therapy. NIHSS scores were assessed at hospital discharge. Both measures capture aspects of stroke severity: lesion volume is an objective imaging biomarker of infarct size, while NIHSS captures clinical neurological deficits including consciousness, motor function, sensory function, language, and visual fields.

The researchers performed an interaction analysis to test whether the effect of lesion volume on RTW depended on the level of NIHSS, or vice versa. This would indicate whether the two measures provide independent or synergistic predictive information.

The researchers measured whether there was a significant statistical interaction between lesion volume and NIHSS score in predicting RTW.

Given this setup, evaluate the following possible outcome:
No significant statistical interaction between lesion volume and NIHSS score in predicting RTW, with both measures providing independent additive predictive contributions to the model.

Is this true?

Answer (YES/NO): YES